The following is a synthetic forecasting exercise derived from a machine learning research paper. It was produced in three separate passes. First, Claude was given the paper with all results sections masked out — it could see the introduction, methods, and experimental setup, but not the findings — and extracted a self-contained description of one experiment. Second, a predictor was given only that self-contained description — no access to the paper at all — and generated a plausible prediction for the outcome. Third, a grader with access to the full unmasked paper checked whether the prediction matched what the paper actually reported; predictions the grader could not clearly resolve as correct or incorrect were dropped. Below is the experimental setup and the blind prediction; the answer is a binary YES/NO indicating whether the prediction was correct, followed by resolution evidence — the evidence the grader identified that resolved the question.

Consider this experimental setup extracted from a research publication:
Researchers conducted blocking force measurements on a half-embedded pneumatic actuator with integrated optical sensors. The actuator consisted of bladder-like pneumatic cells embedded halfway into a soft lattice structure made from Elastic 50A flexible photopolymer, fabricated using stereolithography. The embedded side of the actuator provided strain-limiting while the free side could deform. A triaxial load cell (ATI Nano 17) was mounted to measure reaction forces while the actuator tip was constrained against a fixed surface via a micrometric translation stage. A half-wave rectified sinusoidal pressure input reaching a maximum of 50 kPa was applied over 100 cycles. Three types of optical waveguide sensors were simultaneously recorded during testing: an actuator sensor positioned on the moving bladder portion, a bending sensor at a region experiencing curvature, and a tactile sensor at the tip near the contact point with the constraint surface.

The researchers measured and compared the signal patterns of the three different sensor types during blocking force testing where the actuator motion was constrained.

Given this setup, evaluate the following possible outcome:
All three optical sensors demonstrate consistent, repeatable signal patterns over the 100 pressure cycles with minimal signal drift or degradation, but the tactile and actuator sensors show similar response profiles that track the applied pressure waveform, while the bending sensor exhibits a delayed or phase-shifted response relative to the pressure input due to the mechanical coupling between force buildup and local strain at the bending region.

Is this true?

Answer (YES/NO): NO